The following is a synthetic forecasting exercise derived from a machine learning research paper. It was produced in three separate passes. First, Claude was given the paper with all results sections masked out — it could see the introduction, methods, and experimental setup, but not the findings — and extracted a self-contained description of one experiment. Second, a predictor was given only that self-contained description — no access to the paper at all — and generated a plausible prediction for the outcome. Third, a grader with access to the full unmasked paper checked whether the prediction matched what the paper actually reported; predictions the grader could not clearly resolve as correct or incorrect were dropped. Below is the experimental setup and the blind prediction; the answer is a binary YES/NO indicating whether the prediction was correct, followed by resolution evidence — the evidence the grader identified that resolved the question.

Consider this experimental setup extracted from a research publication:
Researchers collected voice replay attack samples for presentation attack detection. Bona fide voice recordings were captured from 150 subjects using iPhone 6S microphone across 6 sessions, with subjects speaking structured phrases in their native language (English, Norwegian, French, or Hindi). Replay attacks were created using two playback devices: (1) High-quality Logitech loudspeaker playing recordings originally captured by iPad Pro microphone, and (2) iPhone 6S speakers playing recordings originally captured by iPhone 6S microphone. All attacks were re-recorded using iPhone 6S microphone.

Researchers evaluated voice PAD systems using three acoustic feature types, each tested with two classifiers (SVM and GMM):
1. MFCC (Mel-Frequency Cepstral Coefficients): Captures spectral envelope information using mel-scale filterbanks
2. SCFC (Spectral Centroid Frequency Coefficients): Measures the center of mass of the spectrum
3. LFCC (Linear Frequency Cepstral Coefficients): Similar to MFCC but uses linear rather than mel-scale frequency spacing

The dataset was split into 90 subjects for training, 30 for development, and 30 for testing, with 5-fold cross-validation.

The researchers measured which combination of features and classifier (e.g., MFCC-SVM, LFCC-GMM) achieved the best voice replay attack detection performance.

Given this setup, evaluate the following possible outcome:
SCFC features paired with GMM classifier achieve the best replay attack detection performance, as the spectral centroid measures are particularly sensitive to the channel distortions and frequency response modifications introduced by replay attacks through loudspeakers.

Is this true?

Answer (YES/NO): NO